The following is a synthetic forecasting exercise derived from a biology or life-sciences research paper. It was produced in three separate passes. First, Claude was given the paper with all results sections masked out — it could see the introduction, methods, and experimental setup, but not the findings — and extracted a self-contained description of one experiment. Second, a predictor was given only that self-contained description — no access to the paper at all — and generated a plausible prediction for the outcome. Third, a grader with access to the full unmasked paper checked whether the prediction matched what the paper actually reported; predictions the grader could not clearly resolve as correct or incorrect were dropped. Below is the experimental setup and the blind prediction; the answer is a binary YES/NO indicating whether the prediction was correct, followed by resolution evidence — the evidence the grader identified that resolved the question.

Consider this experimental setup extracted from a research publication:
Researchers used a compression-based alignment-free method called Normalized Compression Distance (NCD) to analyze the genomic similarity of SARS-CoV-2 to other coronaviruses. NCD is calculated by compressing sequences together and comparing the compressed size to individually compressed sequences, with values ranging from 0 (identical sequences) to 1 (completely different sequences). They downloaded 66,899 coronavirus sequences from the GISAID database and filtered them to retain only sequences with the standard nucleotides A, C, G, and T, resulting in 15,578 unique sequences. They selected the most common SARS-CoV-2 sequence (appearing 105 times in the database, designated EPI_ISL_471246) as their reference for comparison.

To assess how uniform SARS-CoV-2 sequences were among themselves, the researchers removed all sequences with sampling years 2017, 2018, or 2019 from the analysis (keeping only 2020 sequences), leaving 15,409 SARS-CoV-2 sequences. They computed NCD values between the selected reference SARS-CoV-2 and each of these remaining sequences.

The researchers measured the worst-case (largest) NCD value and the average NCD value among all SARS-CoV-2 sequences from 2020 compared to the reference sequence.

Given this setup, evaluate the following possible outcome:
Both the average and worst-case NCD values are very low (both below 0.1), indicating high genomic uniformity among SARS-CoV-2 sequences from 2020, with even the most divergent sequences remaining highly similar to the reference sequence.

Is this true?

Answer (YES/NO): YES